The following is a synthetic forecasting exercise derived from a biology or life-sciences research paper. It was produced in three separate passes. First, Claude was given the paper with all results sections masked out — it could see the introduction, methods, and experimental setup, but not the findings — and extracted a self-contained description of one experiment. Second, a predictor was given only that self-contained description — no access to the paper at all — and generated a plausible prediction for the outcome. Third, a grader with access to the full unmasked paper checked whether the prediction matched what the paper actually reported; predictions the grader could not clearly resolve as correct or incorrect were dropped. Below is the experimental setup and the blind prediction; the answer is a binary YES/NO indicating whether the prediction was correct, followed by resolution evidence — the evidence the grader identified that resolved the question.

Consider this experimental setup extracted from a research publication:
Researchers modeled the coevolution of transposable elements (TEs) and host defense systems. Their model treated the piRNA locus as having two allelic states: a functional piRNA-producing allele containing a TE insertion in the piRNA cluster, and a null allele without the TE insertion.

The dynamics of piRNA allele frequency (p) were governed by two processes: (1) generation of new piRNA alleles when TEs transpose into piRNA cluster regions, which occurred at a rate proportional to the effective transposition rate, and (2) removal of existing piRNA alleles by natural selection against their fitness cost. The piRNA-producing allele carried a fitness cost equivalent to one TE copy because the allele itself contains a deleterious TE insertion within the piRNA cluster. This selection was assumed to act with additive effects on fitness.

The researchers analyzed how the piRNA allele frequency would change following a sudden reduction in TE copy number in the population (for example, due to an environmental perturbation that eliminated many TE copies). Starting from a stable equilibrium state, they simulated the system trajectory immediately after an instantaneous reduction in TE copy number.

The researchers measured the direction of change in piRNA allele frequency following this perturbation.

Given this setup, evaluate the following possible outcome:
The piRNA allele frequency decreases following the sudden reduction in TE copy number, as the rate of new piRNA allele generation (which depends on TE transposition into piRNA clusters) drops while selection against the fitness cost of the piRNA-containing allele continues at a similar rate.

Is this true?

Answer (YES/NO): YES